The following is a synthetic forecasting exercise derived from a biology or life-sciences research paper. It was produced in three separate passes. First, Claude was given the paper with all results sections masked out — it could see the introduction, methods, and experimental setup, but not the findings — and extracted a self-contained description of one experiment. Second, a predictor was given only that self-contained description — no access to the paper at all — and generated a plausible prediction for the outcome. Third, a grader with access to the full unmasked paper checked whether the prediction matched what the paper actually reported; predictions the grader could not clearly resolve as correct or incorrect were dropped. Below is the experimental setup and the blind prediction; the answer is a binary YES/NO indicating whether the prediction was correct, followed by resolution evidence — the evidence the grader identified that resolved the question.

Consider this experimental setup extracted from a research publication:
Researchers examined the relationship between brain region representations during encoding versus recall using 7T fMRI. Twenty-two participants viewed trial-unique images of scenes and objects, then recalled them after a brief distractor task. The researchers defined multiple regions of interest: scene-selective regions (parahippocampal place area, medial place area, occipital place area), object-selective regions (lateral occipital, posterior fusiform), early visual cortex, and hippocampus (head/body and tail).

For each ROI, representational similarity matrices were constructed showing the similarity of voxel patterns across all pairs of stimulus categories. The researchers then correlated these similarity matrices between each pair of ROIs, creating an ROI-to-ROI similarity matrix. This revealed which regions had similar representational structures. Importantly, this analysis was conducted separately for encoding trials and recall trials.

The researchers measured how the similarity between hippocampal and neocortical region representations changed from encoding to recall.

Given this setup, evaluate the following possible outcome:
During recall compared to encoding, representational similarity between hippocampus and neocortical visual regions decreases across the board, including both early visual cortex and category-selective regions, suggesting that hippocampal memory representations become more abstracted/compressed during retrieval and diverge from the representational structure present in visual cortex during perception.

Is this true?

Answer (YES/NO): NO